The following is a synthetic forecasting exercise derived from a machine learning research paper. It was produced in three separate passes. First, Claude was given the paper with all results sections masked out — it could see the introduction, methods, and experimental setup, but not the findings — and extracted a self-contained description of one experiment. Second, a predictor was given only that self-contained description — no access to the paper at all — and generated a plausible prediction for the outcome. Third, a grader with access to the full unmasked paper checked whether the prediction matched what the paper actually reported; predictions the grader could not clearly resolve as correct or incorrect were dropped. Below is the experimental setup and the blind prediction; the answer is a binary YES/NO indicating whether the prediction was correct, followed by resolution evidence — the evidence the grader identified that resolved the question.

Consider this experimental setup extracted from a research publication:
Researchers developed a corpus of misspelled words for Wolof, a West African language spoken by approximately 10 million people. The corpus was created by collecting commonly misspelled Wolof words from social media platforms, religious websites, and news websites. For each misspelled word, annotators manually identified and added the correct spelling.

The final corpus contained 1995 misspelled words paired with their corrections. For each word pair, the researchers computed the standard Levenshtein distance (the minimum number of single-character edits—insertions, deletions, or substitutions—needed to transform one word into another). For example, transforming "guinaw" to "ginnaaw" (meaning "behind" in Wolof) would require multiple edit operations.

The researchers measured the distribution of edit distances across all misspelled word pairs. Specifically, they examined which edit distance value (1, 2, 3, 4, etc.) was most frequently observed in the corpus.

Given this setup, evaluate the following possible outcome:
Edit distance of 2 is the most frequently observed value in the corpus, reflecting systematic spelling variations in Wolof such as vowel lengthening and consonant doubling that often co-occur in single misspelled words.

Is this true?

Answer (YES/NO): NO